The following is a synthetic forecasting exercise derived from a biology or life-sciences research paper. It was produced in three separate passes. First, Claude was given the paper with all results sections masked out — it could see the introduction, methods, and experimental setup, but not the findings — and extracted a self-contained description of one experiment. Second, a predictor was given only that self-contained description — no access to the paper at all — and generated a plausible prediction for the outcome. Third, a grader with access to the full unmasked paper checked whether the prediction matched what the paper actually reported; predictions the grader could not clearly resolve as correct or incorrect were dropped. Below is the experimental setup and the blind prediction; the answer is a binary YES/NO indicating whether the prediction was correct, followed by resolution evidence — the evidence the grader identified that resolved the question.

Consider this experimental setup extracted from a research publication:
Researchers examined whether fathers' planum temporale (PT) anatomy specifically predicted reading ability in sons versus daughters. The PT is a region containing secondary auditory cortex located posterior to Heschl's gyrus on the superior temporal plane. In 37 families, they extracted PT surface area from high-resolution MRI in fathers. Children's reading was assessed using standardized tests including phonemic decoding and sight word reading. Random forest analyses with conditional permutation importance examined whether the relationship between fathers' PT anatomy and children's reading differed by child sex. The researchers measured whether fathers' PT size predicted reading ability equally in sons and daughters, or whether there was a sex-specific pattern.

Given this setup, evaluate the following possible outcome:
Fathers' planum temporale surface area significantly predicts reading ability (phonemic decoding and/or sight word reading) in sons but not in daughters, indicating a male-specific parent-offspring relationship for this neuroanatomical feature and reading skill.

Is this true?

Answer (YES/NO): YES